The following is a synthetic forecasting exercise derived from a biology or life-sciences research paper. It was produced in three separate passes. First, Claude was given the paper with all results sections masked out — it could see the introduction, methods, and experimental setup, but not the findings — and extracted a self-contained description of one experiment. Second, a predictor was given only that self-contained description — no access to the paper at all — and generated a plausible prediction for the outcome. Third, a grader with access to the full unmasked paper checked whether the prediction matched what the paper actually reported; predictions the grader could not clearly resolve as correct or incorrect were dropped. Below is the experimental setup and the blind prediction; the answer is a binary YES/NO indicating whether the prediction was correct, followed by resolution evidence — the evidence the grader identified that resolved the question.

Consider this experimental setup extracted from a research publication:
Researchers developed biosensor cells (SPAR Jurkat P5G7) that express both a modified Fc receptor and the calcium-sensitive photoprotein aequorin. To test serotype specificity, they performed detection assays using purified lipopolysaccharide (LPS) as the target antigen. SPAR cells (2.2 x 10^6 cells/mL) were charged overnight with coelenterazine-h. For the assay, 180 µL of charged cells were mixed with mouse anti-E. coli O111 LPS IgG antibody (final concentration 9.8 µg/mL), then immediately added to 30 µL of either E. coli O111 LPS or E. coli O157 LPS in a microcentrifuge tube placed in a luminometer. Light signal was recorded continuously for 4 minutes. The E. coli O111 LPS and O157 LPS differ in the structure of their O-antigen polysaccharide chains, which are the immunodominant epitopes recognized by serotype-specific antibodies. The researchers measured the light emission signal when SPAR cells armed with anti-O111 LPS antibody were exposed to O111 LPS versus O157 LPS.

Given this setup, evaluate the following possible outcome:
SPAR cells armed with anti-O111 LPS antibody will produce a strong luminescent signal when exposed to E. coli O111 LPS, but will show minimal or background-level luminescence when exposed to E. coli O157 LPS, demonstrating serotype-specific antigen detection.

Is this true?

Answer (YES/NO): YES